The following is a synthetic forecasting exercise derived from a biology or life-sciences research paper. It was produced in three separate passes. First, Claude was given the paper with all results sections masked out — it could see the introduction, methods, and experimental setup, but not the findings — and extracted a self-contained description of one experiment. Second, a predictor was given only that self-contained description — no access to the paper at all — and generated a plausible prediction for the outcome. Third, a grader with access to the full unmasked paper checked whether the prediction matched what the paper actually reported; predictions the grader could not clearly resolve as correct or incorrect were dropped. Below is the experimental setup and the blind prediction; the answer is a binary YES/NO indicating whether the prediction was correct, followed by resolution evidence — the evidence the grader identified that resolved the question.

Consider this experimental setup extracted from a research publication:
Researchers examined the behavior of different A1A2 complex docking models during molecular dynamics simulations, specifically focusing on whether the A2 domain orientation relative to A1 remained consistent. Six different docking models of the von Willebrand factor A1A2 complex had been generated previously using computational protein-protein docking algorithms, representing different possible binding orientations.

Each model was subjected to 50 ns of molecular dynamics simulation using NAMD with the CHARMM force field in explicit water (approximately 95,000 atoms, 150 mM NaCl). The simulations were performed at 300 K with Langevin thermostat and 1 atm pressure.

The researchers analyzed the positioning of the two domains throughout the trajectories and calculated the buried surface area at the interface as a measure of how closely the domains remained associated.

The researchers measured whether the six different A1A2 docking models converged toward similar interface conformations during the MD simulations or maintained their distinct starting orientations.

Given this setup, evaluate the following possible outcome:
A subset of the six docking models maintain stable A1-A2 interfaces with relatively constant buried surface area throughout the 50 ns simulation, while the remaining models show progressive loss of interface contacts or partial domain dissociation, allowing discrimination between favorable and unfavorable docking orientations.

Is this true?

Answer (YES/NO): NO